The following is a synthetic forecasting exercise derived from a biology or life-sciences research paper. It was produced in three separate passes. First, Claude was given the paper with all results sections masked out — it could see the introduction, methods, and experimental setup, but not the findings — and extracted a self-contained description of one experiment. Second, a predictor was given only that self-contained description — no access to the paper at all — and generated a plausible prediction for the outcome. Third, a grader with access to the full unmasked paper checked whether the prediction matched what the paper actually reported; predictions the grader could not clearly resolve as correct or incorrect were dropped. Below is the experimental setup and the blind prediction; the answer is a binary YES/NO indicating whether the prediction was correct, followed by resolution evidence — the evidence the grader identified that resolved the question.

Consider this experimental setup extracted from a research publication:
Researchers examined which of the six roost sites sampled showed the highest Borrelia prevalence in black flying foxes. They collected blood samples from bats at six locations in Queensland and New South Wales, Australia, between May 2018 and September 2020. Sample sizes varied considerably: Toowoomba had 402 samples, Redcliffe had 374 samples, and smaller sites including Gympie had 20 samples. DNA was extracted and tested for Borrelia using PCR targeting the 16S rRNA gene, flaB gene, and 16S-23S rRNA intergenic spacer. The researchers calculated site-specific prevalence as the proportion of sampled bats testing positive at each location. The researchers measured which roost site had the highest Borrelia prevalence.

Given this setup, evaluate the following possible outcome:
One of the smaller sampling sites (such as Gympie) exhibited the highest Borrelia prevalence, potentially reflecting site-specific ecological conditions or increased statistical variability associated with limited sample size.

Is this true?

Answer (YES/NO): YES